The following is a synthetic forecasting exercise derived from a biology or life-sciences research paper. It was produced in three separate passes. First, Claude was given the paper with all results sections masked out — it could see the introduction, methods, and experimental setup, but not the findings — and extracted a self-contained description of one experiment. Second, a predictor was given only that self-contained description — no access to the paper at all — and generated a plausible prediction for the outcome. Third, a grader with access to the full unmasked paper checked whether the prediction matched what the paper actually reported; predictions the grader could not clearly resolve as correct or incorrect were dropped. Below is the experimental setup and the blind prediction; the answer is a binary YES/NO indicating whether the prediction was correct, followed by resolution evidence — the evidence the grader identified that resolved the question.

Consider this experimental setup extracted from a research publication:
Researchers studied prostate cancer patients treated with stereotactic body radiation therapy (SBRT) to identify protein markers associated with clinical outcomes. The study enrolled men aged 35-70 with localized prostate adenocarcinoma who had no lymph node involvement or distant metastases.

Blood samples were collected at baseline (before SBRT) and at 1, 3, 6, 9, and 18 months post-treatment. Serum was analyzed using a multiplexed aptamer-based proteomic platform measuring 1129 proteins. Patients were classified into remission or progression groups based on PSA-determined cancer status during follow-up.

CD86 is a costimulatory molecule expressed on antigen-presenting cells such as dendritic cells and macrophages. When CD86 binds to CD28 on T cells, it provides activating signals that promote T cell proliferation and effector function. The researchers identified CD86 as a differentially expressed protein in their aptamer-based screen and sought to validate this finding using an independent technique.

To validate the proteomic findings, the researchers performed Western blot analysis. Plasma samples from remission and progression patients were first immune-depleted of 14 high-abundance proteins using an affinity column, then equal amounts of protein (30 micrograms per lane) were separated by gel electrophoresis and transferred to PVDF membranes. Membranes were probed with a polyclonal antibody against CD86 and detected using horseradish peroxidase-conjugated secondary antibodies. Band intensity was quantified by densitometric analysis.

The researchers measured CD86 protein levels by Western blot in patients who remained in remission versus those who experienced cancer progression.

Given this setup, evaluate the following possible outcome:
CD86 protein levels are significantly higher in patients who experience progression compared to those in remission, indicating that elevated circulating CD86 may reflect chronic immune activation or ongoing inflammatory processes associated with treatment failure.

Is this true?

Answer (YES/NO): NO